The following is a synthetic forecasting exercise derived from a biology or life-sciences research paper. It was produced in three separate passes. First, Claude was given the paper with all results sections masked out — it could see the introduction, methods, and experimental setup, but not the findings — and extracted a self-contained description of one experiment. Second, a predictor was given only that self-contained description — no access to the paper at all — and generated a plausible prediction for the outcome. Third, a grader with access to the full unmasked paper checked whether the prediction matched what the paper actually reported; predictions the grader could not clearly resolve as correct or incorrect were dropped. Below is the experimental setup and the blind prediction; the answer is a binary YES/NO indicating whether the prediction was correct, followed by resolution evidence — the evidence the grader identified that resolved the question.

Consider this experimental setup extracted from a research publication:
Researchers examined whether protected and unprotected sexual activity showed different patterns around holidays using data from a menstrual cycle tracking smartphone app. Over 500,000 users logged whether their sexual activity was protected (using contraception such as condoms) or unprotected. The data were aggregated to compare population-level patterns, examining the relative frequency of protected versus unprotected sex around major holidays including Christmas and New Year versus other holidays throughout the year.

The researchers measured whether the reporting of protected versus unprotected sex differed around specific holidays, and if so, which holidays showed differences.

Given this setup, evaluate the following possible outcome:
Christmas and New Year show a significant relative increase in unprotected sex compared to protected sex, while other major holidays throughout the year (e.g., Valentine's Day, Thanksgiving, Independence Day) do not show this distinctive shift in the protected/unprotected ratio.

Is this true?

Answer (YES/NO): YES